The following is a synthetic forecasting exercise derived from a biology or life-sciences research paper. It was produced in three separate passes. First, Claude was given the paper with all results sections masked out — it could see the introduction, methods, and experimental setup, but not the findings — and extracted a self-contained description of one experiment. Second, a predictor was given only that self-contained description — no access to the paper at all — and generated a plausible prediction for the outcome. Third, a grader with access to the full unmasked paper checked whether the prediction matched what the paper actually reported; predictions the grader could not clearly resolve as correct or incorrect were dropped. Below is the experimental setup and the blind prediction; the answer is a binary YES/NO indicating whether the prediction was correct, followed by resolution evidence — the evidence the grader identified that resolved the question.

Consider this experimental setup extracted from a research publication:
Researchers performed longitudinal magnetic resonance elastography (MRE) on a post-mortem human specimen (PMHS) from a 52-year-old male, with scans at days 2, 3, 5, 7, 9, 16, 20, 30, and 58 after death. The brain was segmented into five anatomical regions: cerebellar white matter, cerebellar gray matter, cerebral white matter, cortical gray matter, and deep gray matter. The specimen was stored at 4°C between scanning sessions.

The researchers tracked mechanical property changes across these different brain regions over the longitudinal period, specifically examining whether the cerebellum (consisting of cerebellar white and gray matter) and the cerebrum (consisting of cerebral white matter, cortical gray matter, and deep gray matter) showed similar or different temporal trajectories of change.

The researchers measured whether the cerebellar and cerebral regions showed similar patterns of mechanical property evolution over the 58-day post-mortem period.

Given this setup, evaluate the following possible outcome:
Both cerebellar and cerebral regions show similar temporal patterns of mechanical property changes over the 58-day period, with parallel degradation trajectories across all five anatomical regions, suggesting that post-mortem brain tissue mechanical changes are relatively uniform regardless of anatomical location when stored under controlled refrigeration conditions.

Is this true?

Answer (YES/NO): NO